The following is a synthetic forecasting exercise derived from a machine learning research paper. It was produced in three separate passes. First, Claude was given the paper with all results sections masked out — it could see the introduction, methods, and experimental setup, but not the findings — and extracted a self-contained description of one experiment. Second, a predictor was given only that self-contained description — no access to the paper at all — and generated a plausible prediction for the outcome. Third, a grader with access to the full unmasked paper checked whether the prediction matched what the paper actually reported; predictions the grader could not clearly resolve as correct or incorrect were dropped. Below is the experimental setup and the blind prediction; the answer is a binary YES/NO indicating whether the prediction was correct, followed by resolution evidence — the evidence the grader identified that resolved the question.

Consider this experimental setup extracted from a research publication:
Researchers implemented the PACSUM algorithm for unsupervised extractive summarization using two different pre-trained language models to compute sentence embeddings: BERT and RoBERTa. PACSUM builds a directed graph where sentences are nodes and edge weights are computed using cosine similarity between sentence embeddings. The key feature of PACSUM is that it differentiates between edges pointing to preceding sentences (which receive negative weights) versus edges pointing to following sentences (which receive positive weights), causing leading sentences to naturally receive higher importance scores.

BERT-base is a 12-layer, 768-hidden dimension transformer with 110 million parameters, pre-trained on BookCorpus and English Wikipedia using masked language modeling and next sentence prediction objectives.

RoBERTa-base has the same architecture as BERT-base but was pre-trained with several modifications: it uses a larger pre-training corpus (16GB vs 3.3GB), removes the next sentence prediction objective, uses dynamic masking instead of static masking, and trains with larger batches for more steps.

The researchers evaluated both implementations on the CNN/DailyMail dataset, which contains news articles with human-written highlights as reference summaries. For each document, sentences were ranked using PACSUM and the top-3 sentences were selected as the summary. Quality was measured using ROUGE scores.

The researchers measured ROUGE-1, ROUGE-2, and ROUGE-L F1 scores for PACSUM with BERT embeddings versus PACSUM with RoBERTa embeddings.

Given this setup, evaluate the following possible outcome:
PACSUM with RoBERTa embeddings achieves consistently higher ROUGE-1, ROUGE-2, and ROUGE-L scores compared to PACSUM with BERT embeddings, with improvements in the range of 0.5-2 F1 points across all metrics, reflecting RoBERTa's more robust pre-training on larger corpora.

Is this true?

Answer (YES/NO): NO